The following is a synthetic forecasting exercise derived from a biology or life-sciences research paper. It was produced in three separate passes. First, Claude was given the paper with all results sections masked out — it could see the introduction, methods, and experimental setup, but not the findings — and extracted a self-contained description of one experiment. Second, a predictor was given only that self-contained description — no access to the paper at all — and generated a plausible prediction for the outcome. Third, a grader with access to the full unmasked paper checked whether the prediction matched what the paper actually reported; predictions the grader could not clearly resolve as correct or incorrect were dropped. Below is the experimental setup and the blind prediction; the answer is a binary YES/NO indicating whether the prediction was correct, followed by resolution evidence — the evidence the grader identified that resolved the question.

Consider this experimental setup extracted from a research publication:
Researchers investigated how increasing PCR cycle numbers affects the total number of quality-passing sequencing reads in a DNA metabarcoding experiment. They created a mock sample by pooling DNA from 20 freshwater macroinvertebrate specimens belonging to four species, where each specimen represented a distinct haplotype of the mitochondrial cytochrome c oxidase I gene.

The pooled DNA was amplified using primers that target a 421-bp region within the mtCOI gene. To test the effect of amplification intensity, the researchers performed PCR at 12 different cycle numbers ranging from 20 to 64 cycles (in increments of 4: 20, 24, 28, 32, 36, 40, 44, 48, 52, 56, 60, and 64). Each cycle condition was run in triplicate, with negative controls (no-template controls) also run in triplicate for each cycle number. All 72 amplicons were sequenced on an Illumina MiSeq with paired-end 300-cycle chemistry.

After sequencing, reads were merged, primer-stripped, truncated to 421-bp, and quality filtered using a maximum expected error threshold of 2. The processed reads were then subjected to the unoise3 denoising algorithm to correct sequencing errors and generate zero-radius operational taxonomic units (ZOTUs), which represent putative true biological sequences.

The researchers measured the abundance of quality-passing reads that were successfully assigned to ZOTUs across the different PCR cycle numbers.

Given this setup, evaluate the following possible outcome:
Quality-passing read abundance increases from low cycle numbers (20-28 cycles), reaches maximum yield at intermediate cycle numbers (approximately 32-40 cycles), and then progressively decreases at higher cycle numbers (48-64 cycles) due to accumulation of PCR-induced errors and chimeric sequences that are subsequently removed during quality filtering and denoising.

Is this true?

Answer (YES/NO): NO